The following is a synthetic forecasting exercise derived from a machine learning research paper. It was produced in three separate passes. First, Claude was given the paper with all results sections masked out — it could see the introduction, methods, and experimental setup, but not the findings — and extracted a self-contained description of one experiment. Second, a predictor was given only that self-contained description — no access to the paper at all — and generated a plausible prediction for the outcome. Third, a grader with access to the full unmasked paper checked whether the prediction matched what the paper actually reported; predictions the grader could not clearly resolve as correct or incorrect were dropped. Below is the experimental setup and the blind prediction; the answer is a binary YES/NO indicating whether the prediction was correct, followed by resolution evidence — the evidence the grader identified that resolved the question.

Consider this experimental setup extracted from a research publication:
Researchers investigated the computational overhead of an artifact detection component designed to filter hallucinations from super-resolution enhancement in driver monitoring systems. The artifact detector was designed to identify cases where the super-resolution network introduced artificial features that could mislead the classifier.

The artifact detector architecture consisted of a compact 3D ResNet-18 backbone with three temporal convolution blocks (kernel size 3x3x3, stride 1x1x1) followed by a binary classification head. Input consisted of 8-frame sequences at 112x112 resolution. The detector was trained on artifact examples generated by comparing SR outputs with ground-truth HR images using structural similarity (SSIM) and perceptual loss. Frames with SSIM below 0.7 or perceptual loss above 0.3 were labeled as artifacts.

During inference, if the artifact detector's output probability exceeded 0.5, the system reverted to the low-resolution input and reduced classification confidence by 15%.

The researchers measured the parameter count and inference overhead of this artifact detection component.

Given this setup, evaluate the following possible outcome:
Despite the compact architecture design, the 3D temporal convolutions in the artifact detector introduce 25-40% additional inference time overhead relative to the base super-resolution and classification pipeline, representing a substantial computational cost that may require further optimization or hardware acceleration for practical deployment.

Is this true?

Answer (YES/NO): NO